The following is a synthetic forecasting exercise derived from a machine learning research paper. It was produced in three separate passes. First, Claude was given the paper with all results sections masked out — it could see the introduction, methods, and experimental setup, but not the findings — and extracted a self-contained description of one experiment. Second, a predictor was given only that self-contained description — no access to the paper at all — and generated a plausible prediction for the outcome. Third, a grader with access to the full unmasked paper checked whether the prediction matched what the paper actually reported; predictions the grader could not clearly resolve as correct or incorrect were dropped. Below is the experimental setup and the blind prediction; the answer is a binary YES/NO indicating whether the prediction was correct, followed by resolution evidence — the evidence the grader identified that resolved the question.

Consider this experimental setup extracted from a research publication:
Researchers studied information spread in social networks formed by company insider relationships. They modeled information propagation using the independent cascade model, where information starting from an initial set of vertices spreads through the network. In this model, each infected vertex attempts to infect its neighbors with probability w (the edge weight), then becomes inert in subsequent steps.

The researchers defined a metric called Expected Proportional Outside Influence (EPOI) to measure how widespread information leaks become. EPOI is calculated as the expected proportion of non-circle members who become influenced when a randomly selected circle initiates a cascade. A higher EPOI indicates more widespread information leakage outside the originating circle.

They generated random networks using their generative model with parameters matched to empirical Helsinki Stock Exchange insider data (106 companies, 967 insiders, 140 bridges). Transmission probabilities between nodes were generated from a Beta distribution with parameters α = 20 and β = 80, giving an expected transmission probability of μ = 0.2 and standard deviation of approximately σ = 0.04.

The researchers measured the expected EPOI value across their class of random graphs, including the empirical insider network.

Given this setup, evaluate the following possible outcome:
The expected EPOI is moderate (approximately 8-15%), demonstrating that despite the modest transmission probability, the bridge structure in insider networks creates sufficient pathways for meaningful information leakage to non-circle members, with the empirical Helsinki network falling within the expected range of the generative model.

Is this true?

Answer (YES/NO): NO